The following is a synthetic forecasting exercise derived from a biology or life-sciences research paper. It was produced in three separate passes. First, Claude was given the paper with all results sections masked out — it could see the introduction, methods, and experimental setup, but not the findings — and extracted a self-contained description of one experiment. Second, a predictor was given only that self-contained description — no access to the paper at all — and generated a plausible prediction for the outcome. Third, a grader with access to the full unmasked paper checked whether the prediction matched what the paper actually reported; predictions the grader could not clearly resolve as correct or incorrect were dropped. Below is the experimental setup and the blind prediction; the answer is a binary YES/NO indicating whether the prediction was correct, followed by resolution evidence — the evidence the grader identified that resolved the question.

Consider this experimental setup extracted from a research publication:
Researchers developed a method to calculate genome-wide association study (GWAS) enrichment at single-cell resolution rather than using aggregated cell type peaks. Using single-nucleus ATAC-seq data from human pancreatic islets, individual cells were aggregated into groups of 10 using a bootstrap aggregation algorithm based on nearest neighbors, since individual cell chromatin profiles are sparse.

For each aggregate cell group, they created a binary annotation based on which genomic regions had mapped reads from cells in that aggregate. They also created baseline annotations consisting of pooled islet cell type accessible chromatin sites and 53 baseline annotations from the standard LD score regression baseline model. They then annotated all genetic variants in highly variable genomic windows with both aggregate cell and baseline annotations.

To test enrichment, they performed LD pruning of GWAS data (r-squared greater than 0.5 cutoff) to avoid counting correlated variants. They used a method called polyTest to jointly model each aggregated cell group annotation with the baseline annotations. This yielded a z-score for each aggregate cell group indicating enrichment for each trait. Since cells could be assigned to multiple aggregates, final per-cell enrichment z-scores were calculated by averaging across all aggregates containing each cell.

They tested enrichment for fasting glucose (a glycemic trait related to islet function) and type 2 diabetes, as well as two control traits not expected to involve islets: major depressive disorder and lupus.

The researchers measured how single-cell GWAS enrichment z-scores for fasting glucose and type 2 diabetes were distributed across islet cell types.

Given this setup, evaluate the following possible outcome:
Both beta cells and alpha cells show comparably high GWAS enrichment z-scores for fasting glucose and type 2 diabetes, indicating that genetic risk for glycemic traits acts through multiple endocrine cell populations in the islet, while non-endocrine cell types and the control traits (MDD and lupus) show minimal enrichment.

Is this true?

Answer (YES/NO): NO